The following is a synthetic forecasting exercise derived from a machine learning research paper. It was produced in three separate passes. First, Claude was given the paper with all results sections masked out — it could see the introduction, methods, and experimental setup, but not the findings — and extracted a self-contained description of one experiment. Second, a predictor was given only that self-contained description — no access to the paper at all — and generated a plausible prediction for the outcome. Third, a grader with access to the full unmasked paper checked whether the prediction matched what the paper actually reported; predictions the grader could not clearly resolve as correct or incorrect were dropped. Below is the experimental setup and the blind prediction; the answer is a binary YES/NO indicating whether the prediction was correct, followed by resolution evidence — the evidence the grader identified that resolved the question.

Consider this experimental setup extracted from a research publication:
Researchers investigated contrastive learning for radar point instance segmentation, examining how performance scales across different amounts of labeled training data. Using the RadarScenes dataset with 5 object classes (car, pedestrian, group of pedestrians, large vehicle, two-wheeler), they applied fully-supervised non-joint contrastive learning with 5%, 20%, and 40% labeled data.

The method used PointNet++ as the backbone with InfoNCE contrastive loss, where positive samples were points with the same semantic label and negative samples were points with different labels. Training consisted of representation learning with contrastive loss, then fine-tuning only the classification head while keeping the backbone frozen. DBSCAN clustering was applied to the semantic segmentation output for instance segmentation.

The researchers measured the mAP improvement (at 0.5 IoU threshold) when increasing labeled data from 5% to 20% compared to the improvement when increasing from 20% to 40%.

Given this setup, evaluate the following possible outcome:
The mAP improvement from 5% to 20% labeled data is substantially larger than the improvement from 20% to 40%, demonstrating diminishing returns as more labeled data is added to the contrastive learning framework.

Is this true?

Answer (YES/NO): YES